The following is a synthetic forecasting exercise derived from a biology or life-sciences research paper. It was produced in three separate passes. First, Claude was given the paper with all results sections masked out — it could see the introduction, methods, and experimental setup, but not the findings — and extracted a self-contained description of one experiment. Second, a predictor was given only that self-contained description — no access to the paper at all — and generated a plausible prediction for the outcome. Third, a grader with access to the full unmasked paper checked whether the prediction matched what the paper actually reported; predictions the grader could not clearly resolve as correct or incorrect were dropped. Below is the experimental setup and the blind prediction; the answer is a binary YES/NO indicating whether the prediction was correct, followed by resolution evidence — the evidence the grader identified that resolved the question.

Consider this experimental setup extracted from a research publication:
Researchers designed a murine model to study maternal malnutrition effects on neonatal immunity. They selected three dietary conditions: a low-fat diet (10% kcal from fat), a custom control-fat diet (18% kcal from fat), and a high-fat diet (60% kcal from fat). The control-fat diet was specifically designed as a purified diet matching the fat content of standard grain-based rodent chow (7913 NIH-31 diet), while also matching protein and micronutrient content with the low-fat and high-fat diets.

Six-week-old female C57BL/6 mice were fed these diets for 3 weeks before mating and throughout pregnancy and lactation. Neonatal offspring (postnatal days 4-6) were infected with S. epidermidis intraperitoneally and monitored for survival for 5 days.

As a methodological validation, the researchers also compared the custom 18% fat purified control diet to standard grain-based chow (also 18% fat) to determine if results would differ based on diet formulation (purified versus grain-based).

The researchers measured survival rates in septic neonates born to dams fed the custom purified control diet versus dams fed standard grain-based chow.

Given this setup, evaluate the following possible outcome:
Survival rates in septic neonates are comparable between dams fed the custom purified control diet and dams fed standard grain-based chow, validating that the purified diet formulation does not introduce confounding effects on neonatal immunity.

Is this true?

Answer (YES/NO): YES